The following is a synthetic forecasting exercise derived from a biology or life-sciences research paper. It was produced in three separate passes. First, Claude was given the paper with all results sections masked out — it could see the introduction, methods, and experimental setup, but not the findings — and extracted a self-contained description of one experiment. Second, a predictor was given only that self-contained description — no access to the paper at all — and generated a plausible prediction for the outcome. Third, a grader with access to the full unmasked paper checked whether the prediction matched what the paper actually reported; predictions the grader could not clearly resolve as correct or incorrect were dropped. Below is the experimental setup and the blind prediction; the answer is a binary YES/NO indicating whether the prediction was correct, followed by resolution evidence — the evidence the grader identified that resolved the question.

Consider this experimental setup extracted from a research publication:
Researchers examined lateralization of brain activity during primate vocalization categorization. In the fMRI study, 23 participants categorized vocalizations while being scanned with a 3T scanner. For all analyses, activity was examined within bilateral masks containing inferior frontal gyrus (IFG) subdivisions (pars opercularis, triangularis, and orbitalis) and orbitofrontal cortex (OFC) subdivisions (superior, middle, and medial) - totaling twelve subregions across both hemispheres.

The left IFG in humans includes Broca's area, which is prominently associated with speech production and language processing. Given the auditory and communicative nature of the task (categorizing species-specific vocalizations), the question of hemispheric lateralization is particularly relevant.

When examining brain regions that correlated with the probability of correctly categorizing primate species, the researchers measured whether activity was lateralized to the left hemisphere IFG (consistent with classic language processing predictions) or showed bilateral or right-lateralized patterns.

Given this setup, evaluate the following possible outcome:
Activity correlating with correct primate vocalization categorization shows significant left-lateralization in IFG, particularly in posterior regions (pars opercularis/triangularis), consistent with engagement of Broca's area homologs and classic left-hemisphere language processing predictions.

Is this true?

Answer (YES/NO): NO